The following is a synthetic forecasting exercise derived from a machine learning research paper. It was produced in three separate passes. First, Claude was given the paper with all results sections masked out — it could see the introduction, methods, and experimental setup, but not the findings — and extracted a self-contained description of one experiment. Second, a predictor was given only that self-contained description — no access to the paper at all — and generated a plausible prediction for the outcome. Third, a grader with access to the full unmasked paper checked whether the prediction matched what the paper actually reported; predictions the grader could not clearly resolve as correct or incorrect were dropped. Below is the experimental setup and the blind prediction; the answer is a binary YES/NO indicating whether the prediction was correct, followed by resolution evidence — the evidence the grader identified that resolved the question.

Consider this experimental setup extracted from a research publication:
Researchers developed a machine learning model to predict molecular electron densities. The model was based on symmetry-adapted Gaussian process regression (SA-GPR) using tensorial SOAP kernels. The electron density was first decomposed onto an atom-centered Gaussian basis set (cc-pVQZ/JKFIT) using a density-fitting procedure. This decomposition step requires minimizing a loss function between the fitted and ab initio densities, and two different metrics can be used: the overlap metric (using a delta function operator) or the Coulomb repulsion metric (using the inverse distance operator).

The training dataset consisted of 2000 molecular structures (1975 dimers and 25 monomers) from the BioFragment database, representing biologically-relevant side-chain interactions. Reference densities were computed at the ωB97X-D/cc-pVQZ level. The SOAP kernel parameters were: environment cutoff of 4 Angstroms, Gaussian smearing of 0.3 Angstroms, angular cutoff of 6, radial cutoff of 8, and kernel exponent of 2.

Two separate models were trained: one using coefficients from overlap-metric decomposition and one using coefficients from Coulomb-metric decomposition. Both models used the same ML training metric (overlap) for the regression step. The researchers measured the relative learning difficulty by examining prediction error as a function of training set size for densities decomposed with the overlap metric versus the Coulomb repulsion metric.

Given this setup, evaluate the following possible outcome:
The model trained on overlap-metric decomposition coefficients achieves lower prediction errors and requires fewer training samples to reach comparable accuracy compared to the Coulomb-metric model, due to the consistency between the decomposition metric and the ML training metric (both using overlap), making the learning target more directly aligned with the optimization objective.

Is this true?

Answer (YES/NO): NO